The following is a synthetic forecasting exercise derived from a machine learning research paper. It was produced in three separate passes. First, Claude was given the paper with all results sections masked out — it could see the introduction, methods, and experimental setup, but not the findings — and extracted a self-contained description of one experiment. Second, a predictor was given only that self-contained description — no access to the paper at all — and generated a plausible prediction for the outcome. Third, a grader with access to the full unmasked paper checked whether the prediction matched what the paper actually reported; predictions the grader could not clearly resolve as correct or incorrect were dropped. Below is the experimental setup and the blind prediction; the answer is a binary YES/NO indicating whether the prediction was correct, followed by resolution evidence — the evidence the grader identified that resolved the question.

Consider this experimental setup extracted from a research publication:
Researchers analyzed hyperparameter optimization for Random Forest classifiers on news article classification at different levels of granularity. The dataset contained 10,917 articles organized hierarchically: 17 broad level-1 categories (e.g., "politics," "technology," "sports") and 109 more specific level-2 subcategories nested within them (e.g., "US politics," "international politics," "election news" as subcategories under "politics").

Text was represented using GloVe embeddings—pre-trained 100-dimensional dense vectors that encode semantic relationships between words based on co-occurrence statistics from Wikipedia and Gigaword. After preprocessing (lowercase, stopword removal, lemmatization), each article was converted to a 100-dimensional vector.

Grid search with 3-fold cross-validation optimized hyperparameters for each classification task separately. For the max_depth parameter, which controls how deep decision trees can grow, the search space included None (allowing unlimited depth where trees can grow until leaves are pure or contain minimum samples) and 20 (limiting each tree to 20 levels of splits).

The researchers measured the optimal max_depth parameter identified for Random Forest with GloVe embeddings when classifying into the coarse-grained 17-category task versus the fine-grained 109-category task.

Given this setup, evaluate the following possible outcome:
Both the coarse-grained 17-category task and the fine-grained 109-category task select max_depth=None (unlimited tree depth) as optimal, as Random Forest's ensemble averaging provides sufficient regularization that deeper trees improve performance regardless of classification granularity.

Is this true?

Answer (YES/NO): NO